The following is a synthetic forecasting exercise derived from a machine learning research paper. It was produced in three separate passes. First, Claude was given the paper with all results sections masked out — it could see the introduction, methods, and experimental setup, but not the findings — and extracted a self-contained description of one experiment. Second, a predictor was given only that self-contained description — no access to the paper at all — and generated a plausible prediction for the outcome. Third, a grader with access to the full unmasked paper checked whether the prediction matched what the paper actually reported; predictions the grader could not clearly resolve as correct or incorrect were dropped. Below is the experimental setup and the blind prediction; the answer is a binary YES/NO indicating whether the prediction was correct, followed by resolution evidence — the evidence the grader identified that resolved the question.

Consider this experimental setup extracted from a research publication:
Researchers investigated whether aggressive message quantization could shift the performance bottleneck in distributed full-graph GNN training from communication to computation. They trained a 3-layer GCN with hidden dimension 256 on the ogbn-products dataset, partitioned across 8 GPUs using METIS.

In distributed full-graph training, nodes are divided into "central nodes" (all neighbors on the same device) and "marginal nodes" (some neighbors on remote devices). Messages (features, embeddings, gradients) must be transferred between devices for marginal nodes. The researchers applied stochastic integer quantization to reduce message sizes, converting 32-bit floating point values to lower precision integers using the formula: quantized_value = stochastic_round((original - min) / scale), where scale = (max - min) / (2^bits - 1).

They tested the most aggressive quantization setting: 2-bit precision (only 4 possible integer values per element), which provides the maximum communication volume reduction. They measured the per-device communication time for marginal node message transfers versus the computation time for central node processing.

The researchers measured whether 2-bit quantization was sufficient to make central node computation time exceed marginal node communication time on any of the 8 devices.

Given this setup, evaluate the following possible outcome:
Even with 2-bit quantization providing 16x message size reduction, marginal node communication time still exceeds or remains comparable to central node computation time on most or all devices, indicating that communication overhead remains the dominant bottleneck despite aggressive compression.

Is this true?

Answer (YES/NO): YES